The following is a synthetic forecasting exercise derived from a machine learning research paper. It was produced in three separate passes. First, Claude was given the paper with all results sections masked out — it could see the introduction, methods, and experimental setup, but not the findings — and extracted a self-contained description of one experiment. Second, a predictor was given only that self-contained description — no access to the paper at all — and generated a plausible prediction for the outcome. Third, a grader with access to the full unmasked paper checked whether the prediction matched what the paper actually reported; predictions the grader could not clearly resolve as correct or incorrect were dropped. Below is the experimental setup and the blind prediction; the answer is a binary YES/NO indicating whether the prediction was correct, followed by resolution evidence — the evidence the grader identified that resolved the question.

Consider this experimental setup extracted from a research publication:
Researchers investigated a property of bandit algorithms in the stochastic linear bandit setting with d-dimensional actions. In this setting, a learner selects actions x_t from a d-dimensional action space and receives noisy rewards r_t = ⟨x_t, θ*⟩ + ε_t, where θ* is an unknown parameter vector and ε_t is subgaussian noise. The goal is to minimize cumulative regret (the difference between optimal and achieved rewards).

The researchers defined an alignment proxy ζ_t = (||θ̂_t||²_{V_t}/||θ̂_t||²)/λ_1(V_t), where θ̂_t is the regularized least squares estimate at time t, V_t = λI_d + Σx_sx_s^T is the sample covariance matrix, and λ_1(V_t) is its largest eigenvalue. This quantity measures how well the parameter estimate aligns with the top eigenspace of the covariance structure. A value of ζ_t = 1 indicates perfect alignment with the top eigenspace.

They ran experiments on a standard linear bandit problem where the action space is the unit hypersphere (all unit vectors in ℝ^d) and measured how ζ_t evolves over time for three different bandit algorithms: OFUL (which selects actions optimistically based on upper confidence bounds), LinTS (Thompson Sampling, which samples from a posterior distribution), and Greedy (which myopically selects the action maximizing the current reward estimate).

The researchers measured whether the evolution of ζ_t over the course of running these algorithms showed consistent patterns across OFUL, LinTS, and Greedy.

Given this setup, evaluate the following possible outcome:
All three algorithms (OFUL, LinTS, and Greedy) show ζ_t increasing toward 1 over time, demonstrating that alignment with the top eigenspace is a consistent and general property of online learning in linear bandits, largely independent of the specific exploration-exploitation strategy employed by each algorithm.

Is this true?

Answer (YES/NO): YES